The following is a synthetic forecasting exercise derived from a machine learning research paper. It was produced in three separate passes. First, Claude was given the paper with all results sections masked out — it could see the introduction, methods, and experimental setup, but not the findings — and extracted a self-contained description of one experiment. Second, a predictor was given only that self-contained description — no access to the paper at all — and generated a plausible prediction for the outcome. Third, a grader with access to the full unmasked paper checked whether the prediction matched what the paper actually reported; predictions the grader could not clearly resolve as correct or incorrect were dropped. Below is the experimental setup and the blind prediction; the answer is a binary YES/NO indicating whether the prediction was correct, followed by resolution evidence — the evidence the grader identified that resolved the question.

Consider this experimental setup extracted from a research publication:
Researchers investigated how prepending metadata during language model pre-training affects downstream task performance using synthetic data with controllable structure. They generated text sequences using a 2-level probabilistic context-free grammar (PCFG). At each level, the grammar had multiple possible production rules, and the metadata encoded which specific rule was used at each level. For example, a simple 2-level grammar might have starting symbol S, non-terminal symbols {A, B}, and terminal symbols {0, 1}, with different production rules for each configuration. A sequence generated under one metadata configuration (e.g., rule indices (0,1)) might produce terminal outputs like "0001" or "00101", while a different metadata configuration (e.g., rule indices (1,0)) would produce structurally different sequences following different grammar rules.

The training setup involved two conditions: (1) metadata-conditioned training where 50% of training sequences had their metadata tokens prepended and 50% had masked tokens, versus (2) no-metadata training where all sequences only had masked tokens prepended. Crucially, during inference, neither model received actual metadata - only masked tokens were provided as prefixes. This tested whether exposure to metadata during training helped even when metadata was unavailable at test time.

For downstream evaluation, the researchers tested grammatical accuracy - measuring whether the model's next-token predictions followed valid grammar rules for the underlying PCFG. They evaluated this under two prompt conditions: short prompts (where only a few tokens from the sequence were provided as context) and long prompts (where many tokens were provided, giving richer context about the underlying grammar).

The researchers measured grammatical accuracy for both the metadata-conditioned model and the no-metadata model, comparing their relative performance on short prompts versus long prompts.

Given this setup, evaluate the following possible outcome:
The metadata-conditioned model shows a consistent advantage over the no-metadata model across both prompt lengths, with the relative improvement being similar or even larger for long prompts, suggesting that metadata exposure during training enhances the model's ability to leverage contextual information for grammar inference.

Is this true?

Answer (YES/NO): NO